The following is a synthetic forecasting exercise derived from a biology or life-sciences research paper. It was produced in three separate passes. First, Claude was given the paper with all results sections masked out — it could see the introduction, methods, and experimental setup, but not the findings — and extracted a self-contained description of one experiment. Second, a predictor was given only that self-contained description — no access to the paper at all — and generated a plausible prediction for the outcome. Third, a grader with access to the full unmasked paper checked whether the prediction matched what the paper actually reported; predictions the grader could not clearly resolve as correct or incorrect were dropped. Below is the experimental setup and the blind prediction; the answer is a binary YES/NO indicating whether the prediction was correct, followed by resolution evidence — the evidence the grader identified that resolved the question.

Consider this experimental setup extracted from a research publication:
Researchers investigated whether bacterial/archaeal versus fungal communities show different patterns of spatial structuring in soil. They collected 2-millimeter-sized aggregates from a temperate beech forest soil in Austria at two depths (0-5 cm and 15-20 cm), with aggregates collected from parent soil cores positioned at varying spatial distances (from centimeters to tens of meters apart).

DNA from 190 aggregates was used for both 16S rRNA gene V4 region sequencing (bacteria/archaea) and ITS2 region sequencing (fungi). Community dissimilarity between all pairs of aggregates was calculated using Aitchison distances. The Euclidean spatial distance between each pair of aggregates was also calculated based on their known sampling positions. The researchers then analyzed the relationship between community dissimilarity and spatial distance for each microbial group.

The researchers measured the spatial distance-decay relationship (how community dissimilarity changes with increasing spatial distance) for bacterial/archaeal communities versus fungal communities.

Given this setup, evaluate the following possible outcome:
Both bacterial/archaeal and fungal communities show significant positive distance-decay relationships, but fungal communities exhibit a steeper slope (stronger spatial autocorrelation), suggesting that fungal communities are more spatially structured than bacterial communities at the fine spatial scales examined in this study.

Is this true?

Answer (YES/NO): NO